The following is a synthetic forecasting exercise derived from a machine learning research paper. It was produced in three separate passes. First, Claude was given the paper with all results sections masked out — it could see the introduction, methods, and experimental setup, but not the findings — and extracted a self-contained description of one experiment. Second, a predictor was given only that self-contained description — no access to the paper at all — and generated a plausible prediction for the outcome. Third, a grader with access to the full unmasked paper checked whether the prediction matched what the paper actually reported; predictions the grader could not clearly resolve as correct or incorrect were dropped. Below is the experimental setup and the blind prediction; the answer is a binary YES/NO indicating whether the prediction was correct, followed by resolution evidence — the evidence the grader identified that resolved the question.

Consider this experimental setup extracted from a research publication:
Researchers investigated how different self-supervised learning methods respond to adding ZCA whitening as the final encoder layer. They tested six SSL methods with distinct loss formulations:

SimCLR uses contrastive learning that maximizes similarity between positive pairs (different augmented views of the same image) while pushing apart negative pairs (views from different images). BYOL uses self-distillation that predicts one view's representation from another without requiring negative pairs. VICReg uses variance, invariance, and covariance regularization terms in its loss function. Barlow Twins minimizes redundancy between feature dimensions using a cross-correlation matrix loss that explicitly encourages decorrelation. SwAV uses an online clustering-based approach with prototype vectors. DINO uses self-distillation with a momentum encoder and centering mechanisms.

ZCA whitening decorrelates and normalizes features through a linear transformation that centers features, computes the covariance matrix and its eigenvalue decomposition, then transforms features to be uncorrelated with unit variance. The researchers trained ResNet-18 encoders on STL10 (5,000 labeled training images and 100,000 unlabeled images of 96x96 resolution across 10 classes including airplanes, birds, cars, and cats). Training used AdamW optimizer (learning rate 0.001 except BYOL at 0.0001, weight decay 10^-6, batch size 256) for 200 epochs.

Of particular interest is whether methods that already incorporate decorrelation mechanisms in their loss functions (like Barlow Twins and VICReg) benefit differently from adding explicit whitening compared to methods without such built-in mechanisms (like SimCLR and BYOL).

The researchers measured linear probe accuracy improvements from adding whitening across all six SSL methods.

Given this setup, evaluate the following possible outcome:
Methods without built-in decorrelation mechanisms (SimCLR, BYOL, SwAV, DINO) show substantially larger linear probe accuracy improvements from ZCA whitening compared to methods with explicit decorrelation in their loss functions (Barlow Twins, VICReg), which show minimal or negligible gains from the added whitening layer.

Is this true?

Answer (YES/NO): NO